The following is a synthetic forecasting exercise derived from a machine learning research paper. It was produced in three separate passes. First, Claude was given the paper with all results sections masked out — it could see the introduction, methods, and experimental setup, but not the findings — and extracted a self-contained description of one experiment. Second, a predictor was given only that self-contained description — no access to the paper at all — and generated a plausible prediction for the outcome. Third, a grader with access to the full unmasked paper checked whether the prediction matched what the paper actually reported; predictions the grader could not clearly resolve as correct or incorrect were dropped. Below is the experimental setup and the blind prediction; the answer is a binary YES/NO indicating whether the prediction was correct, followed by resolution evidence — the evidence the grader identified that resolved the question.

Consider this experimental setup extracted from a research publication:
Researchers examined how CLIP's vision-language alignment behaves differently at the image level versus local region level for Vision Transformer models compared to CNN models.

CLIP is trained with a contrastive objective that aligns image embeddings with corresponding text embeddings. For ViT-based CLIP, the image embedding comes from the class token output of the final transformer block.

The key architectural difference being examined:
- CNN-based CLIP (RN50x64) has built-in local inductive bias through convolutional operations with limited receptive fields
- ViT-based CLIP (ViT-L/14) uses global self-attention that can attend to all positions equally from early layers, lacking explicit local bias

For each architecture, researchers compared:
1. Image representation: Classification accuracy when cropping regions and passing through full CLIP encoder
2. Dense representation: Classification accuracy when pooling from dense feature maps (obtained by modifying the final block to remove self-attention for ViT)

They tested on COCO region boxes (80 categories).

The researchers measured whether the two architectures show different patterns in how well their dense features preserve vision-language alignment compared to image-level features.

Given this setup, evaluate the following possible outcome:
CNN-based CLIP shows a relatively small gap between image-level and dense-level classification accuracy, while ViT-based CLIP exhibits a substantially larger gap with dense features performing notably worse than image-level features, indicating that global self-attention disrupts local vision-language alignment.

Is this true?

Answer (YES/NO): YES